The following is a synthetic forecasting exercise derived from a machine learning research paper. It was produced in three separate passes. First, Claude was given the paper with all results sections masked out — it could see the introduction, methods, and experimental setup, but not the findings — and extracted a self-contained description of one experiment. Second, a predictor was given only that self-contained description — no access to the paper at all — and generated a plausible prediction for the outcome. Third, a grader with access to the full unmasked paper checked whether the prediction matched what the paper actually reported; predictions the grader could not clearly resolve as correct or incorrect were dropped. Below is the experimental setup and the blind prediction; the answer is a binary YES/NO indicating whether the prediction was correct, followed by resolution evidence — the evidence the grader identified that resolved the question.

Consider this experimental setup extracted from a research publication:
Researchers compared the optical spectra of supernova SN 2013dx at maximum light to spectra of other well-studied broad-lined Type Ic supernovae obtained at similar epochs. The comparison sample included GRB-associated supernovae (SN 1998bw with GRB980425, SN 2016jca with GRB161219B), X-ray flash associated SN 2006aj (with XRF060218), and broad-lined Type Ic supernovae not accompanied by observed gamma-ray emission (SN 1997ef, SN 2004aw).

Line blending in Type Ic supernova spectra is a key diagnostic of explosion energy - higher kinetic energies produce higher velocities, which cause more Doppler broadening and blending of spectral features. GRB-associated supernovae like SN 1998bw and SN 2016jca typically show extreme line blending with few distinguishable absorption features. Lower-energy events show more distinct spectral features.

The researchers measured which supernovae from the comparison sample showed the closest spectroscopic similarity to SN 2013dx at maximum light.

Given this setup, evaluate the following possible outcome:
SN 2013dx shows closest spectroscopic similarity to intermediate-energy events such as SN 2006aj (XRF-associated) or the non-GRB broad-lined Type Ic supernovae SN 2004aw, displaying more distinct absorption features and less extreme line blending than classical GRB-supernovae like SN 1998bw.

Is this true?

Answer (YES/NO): YES